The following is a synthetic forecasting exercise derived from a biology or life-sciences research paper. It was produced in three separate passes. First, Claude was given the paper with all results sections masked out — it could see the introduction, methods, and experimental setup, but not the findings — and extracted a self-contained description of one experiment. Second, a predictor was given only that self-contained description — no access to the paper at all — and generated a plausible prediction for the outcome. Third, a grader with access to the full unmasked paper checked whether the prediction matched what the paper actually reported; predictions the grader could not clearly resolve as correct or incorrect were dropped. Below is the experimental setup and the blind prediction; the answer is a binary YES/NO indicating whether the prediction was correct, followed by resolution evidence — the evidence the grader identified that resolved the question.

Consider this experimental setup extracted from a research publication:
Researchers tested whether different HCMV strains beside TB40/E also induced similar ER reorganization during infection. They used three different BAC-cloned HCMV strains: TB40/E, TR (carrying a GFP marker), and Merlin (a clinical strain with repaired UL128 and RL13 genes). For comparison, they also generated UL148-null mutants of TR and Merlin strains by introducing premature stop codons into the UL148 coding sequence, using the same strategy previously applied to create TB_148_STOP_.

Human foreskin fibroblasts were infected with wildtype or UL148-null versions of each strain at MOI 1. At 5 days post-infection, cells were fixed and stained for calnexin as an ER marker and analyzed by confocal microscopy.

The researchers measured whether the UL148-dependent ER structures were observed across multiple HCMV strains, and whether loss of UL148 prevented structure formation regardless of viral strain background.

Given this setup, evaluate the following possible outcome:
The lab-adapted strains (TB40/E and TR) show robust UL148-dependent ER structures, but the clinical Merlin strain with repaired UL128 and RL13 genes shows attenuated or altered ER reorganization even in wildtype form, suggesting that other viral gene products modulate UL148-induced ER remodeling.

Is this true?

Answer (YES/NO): NO